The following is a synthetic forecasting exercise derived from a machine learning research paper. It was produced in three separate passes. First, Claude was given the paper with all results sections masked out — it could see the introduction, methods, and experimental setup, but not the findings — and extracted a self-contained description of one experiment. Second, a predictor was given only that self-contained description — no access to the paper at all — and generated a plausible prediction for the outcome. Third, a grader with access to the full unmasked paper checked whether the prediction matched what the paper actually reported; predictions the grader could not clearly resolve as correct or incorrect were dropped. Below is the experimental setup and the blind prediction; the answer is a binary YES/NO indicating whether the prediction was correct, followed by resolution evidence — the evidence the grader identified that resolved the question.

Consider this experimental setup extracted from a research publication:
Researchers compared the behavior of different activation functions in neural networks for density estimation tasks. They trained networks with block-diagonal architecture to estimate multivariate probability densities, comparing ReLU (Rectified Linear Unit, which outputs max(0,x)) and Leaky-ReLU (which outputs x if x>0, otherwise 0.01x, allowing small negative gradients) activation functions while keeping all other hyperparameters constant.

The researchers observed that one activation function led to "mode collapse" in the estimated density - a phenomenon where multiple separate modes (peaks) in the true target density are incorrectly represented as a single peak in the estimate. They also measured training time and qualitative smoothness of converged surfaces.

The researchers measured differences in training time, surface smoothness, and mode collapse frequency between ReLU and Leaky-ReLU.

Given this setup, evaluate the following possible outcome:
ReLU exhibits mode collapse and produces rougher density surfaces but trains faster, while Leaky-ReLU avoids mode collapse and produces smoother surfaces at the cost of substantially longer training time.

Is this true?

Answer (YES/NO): NO